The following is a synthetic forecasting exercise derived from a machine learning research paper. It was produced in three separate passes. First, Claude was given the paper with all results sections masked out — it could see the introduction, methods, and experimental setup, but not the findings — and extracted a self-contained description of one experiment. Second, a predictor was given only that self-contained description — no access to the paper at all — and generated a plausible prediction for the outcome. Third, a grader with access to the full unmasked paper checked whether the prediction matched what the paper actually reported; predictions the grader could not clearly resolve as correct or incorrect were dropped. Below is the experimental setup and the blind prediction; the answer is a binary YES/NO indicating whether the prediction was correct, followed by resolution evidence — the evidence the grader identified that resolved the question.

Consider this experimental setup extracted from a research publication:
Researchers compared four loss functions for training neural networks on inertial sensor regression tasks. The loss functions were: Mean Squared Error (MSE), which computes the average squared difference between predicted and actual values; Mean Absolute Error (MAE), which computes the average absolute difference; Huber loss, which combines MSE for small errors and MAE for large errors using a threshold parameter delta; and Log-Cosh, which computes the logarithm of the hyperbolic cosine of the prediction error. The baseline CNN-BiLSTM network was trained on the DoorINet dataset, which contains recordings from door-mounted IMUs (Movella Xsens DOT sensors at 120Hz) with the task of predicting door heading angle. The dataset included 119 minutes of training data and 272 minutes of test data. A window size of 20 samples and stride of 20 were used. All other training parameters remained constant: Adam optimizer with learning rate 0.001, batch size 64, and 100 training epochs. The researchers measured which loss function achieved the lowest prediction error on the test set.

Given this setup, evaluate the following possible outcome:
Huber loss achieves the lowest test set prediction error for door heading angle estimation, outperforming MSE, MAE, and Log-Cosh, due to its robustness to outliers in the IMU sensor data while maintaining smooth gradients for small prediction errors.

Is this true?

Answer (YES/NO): NO